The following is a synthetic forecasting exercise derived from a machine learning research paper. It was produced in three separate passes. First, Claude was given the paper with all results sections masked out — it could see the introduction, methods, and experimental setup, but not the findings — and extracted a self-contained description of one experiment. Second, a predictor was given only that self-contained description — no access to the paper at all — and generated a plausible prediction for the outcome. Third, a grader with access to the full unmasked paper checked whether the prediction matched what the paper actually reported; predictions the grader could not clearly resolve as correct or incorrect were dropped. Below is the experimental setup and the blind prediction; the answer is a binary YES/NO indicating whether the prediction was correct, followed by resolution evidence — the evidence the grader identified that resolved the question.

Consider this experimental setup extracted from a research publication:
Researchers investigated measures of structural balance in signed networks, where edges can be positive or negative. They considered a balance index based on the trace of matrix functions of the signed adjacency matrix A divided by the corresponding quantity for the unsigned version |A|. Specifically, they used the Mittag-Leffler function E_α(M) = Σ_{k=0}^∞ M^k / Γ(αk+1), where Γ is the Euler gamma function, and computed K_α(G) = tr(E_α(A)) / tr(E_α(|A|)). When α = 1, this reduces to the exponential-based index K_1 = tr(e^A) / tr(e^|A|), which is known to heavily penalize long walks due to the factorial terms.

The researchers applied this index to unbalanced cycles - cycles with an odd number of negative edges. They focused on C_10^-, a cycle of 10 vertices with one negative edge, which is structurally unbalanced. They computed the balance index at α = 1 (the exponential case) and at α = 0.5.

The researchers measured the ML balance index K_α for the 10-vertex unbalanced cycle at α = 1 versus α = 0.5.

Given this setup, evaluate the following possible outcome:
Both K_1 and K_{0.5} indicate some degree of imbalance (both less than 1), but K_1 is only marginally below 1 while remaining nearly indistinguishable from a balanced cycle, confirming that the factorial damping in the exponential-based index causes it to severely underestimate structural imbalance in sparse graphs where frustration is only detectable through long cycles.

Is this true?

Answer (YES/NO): YES